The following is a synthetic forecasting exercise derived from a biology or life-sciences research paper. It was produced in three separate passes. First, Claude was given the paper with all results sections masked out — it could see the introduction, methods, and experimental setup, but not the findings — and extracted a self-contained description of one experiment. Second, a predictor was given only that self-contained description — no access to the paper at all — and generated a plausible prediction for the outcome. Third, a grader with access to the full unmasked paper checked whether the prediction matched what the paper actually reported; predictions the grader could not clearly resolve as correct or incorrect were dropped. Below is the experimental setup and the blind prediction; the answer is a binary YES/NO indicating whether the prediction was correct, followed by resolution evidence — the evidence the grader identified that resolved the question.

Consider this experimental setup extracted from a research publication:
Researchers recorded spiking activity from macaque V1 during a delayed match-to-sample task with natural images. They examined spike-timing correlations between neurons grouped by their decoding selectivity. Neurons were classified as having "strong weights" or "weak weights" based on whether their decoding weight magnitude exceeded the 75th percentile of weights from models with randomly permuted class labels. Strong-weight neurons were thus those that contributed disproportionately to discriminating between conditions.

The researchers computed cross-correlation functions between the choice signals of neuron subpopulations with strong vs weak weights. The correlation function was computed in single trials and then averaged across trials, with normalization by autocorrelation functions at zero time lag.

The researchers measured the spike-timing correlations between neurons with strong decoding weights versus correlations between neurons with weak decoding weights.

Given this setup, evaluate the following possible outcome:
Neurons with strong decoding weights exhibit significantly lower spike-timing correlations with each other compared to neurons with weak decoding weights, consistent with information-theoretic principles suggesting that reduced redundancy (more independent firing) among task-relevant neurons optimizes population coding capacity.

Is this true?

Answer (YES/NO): NO